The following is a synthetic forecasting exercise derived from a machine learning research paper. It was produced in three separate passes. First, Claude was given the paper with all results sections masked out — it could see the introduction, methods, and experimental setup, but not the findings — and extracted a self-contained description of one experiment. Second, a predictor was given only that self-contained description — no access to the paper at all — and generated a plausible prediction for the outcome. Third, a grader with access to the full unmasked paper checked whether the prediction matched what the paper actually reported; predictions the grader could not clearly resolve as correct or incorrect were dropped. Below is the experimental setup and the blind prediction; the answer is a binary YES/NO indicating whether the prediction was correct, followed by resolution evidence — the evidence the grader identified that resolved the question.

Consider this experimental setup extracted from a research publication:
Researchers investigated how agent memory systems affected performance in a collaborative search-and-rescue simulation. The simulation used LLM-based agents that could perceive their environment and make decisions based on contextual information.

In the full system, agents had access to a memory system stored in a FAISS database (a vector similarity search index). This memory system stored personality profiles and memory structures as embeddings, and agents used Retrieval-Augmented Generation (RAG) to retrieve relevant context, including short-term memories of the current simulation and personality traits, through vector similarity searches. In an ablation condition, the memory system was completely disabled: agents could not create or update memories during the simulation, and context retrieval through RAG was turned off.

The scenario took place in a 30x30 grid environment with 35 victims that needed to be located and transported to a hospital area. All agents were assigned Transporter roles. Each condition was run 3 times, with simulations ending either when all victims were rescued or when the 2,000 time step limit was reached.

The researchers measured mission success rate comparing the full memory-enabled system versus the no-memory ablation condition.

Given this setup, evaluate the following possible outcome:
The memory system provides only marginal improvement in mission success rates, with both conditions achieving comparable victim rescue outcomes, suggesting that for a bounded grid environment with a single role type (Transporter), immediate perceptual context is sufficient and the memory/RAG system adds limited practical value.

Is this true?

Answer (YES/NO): NO